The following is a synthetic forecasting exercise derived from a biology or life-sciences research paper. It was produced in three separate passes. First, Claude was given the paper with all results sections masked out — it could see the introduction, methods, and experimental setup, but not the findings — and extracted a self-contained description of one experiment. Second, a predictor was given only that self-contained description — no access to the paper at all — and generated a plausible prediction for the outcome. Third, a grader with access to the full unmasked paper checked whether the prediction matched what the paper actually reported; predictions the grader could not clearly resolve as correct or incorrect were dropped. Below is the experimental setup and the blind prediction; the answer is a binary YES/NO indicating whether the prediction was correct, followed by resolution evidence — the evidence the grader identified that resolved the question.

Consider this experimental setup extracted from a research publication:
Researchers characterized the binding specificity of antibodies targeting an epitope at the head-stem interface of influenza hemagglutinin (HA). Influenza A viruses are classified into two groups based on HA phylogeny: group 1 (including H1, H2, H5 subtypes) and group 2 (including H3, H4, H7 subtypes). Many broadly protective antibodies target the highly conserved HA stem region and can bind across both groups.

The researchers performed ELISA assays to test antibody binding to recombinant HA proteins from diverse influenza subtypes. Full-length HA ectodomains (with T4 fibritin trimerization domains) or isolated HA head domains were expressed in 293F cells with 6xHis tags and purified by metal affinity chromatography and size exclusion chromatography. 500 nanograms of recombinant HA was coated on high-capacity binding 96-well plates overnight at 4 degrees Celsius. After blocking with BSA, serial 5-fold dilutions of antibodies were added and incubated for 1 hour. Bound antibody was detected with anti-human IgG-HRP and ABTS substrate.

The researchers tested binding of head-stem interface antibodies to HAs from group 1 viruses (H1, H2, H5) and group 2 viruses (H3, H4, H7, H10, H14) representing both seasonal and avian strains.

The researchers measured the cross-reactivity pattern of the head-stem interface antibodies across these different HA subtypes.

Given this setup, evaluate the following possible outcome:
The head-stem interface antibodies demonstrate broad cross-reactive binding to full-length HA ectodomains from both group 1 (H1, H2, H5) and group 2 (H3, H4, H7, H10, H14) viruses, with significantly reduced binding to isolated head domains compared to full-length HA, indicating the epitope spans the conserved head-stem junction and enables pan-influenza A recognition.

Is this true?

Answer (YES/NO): NO